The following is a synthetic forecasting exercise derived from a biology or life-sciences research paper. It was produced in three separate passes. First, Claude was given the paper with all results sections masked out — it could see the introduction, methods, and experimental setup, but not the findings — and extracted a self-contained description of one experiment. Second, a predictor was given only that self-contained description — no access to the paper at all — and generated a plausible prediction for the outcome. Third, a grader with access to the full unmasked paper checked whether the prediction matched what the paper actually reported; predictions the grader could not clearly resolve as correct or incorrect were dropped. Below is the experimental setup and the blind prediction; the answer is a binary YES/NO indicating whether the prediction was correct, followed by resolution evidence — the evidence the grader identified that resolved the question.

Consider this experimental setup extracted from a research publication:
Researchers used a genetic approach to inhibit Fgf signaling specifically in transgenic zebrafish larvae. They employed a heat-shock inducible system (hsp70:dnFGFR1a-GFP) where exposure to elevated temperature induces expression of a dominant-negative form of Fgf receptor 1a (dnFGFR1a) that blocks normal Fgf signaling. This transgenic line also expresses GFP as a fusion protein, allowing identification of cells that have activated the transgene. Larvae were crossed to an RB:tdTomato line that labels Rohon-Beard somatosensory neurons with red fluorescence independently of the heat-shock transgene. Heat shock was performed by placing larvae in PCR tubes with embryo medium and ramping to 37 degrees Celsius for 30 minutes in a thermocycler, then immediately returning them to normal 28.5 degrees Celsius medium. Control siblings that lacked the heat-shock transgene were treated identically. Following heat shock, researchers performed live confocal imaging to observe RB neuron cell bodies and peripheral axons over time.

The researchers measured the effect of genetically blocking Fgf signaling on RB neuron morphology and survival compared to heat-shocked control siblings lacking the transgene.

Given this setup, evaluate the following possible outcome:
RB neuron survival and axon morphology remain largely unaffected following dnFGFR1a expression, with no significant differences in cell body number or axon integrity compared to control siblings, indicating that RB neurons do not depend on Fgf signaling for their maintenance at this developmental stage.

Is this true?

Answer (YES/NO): NO